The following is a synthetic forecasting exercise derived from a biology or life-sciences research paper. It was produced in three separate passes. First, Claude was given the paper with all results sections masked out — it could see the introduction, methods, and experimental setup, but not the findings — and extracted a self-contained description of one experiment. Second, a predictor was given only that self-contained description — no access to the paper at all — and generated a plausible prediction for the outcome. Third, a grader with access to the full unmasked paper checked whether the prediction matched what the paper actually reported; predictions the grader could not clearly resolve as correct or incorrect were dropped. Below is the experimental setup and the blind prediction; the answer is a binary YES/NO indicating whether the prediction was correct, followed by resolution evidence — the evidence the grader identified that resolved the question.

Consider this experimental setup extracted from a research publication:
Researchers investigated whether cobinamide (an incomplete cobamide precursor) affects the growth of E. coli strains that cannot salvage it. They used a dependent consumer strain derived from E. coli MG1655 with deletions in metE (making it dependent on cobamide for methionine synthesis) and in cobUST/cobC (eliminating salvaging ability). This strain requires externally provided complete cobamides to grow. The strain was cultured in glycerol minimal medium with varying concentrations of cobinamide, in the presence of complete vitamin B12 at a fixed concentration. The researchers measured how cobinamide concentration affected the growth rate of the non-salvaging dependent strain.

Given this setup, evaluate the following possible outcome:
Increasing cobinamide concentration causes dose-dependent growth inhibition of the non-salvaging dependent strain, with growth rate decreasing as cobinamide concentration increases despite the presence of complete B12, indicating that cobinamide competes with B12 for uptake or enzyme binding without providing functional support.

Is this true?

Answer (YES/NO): NO